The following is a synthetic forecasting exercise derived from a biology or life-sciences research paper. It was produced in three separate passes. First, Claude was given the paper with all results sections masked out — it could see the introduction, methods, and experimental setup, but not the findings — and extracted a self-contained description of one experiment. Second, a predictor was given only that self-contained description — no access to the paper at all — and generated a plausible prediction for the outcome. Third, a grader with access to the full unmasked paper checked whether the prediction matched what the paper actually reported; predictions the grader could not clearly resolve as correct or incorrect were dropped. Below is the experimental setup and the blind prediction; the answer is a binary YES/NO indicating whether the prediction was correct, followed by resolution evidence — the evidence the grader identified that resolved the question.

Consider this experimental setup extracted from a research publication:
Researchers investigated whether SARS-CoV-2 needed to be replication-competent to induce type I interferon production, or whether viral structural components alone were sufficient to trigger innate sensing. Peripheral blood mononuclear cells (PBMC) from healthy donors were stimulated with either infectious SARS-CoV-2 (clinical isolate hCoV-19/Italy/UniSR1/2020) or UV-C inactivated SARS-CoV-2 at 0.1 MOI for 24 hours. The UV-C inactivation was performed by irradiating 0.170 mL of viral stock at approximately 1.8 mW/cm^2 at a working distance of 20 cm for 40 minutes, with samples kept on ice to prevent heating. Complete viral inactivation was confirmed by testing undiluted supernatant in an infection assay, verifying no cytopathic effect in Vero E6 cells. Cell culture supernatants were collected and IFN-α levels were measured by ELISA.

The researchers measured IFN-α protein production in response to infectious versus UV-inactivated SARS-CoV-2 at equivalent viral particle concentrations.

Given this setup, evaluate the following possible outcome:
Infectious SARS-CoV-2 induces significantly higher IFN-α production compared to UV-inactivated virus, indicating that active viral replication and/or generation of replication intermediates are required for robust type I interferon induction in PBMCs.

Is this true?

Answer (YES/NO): NO